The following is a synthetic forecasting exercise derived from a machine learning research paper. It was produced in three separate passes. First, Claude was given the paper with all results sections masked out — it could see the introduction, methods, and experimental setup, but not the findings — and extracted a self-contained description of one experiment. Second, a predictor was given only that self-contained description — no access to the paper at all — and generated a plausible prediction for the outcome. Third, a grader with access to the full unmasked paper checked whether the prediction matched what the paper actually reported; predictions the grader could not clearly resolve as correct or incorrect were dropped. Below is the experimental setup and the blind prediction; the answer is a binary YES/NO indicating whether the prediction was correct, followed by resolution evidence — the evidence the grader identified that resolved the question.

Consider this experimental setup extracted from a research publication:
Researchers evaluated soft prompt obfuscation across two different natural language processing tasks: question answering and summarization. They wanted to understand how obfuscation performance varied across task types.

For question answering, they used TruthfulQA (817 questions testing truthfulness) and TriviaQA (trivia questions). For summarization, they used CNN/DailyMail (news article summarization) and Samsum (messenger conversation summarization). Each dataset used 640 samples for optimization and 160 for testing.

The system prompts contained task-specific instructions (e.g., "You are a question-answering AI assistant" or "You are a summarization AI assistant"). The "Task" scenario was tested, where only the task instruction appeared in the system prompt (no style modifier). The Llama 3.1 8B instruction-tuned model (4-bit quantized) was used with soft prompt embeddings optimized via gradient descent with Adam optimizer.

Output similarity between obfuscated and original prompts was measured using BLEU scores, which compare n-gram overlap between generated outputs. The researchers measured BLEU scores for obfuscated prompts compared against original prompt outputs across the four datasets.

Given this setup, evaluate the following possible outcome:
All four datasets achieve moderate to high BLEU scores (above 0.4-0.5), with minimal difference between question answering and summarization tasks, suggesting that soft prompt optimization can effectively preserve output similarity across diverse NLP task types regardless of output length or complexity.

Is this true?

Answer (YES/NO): YES